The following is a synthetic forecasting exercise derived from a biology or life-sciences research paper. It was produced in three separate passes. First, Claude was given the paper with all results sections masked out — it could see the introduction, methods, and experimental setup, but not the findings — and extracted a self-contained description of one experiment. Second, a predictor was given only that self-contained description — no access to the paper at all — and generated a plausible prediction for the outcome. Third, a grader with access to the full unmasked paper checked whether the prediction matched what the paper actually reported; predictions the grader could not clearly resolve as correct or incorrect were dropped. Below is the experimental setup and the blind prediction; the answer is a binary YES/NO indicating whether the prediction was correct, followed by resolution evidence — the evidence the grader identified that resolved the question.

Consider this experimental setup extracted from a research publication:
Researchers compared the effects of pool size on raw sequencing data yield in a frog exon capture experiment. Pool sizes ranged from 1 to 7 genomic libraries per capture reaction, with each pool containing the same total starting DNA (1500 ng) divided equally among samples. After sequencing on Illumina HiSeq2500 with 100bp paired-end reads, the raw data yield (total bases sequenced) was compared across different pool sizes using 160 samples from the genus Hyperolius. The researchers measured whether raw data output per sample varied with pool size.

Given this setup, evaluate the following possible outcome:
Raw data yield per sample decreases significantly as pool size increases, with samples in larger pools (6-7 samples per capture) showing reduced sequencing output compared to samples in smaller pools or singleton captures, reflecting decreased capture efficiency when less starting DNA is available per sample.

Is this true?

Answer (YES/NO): NO